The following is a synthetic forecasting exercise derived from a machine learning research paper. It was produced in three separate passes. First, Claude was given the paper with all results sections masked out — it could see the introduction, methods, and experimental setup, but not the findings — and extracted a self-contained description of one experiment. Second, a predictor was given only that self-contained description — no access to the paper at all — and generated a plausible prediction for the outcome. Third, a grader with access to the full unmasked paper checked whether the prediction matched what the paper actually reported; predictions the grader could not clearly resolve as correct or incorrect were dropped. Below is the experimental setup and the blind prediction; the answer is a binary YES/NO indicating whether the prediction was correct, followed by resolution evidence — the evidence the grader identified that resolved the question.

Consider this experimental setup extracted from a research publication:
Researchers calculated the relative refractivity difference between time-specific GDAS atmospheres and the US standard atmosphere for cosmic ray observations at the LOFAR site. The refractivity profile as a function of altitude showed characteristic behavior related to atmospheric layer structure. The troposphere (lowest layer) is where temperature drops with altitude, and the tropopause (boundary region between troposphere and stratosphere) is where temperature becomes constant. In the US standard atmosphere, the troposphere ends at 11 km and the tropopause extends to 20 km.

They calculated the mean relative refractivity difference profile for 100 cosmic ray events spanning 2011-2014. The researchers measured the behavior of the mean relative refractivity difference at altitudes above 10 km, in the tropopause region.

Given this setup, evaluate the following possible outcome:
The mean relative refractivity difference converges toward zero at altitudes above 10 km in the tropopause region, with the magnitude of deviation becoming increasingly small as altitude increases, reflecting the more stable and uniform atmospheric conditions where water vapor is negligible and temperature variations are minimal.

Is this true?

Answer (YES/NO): NO